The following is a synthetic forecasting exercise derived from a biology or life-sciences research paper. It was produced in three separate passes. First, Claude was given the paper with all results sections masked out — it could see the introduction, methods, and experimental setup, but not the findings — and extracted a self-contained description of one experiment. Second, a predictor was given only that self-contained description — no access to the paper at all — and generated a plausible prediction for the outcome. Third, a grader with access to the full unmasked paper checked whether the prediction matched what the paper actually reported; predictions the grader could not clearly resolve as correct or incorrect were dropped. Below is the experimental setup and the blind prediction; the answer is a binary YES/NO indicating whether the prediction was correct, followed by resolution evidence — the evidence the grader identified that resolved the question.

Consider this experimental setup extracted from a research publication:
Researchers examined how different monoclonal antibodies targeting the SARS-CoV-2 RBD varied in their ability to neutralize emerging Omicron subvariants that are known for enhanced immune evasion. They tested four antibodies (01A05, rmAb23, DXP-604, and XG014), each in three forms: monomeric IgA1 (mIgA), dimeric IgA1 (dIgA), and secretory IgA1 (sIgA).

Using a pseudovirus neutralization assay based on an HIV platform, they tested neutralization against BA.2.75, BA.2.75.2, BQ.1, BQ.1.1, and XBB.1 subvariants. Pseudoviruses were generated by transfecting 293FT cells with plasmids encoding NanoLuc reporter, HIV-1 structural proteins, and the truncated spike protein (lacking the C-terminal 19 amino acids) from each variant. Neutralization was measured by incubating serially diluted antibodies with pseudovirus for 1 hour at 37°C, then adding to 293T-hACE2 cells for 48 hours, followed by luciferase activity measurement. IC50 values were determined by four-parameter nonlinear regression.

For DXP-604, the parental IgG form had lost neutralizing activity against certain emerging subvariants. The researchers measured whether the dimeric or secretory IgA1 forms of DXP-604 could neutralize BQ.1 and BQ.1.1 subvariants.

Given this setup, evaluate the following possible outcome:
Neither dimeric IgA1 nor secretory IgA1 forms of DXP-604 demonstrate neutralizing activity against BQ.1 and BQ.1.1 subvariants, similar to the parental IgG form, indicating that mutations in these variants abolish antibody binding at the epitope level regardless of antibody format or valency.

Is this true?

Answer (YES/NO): NO